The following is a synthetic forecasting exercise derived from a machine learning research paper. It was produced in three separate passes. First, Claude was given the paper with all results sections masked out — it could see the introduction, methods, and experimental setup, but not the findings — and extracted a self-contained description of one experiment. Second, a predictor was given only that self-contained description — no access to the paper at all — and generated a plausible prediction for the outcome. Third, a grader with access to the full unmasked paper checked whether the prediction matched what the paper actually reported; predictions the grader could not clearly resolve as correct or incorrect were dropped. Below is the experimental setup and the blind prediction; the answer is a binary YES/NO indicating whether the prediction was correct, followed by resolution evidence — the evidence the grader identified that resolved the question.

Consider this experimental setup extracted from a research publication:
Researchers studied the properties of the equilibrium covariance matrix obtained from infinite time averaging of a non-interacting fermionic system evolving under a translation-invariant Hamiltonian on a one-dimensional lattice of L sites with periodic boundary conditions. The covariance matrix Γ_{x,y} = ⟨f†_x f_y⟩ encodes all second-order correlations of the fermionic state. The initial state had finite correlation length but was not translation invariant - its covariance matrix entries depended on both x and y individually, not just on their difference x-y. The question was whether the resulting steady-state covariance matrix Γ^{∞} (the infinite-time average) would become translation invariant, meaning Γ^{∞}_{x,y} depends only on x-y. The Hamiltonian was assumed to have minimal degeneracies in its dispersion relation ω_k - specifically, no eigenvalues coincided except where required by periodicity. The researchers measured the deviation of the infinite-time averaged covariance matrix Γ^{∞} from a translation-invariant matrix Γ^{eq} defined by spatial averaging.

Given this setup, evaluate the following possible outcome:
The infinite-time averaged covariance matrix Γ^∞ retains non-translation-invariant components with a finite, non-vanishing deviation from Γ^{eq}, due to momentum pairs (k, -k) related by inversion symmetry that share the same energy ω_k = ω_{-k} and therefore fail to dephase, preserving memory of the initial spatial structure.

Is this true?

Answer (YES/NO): NO